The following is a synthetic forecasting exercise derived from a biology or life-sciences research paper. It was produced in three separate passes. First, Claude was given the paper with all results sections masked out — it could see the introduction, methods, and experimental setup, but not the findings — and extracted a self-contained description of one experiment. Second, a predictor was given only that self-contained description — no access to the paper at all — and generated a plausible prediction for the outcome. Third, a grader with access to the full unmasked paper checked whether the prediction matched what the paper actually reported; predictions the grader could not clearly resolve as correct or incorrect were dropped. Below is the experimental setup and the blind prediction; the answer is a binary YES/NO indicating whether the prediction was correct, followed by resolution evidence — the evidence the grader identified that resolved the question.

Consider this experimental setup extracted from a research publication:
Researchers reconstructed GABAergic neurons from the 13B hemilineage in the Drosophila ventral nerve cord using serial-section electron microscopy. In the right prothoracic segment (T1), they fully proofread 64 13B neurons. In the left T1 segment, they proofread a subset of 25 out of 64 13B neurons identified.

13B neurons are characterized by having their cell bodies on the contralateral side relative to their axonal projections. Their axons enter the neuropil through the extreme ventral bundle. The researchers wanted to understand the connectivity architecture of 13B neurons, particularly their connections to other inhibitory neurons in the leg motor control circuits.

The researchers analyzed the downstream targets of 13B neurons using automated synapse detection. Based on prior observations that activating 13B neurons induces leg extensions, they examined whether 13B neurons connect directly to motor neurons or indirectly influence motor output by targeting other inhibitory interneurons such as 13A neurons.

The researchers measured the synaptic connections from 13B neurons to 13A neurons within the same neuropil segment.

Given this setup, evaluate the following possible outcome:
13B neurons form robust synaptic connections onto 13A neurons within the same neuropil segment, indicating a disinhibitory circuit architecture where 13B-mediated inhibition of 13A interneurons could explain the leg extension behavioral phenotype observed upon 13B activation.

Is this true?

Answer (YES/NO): YES